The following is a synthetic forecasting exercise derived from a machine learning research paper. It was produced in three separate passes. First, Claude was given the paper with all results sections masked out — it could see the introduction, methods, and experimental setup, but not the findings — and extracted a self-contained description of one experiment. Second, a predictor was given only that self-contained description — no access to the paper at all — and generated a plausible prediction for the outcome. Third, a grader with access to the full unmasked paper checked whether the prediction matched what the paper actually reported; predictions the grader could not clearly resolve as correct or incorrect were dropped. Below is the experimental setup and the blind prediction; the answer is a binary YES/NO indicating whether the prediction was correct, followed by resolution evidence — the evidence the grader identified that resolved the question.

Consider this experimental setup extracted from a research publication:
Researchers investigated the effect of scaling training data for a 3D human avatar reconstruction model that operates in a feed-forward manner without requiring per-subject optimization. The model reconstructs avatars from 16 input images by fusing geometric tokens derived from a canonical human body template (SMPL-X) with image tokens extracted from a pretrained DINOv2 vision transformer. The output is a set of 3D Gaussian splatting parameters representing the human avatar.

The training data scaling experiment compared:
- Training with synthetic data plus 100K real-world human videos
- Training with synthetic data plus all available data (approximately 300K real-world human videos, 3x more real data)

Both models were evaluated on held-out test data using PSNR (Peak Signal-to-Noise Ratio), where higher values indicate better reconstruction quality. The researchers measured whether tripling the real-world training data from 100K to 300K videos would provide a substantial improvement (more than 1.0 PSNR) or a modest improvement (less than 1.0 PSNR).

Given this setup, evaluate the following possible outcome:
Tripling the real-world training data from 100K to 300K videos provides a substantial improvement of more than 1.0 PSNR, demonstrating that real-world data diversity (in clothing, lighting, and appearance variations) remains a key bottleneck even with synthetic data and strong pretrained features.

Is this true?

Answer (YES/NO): NO